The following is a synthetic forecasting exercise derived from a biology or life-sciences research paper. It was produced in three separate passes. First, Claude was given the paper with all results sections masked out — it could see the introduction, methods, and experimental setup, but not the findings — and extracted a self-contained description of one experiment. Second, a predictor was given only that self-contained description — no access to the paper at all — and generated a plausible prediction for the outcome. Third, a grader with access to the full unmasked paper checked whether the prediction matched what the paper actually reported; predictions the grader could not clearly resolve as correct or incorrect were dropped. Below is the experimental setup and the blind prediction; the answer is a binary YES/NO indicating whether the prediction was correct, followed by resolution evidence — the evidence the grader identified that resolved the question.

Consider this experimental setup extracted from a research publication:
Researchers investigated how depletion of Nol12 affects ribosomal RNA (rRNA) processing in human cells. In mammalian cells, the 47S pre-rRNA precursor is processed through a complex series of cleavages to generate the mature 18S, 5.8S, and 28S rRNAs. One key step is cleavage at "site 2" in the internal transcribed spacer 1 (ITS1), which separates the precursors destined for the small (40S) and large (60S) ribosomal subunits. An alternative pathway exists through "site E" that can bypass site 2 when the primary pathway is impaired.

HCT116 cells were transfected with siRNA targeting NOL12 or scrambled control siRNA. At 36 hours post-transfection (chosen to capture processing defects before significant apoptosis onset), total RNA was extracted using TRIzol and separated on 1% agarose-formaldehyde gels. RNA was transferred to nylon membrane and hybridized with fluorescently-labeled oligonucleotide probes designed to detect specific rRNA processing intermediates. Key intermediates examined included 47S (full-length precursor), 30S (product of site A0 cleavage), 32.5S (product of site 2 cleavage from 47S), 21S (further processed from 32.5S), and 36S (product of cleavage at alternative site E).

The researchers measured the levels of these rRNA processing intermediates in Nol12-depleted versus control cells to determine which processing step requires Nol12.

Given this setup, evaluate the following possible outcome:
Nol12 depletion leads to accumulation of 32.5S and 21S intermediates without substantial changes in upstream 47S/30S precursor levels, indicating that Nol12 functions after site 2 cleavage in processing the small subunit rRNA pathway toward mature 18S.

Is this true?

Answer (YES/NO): NO